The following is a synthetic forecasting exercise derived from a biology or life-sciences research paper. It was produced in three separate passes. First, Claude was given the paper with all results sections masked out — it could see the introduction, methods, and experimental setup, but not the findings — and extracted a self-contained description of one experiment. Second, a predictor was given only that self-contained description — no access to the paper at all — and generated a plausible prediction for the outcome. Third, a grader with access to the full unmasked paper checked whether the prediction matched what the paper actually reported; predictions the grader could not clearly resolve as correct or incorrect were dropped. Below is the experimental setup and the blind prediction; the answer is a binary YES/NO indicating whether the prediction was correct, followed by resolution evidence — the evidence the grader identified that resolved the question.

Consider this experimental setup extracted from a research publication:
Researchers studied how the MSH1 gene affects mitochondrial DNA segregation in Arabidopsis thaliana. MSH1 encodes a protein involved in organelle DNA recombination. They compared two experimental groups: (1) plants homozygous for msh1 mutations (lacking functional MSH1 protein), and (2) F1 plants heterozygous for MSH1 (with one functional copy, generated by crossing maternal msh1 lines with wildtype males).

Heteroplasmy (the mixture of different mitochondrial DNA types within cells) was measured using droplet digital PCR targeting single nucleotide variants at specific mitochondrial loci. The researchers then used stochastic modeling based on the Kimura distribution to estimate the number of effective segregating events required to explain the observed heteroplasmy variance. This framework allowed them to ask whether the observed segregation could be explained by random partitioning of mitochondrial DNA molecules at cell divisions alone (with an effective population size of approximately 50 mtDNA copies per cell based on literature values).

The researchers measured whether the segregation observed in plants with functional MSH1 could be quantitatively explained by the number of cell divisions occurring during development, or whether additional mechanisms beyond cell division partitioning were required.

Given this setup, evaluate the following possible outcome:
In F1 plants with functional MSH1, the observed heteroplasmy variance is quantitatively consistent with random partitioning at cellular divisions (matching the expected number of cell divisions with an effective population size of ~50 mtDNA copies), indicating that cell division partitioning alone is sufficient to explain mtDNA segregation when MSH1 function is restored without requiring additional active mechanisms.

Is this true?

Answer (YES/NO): NO